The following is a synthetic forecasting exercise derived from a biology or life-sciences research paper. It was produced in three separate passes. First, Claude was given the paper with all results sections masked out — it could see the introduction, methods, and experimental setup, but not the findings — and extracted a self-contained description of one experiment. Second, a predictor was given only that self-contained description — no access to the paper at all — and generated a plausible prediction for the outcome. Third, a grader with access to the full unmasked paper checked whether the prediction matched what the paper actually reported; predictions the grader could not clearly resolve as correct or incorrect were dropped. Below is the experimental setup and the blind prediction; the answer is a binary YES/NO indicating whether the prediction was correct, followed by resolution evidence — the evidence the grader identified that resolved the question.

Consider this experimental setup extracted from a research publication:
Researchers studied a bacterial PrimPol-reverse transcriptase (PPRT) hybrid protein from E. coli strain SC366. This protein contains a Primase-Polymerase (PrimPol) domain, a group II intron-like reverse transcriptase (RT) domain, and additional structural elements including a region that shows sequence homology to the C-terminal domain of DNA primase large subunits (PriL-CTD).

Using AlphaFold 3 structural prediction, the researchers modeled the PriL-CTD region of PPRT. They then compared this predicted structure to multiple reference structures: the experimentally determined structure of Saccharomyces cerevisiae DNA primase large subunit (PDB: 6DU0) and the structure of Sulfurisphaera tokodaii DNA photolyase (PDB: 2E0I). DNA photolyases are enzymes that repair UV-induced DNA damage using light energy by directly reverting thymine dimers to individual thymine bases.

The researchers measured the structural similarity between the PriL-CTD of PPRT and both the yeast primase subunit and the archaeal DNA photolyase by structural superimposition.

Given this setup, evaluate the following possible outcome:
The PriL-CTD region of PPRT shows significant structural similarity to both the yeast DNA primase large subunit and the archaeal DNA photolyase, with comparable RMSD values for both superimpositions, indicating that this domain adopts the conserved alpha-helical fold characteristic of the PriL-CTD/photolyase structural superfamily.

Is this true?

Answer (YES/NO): YES